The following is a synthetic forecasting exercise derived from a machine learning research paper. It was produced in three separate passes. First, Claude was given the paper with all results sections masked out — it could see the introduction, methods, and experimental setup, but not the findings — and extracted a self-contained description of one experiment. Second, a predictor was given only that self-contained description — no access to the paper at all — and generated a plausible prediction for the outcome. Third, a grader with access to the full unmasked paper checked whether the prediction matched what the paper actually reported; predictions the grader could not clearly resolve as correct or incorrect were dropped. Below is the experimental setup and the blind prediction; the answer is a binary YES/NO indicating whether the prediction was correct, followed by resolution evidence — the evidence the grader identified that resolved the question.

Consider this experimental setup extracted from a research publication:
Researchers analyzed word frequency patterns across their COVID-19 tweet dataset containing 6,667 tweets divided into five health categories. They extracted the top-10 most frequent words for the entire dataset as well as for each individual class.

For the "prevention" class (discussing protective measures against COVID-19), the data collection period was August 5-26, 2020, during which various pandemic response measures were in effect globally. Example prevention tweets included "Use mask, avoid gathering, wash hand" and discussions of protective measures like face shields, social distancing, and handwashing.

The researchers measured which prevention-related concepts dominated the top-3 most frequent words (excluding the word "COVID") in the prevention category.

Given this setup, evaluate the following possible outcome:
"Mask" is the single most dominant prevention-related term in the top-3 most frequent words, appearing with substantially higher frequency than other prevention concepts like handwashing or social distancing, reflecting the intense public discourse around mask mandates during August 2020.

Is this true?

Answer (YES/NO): NO